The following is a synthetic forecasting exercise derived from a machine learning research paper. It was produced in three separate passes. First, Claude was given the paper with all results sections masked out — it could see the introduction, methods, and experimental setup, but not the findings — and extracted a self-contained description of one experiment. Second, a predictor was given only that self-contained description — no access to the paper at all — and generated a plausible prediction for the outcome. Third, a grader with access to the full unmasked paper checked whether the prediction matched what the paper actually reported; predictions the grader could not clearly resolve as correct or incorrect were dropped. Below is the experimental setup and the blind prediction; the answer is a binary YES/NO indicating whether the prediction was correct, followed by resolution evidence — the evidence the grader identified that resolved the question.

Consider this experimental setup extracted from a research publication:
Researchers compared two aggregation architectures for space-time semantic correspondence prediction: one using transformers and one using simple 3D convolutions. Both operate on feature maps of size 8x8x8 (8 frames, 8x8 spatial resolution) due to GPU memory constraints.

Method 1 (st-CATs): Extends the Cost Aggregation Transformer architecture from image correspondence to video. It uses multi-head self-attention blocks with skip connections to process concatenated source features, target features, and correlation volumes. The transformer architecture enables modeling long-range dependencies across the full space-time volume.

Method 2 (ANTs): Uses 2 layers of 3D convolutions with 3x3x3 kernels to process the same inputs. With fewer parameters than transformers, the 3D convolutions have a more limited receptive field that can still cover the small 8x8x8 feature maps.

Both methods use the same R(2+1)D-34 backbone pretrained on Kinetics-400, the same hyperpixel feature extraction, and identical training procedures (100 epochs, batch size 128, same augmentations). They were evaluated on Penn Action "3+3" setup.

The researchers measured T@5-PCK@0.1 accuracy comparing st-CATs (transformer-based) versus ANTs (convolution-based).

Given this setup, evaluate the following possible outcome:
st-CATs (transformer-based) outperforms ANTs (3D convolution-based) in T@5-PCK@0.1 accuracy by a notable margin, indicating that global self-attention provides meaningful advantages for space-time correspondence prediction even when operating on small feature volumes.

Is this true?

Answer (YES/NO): NO